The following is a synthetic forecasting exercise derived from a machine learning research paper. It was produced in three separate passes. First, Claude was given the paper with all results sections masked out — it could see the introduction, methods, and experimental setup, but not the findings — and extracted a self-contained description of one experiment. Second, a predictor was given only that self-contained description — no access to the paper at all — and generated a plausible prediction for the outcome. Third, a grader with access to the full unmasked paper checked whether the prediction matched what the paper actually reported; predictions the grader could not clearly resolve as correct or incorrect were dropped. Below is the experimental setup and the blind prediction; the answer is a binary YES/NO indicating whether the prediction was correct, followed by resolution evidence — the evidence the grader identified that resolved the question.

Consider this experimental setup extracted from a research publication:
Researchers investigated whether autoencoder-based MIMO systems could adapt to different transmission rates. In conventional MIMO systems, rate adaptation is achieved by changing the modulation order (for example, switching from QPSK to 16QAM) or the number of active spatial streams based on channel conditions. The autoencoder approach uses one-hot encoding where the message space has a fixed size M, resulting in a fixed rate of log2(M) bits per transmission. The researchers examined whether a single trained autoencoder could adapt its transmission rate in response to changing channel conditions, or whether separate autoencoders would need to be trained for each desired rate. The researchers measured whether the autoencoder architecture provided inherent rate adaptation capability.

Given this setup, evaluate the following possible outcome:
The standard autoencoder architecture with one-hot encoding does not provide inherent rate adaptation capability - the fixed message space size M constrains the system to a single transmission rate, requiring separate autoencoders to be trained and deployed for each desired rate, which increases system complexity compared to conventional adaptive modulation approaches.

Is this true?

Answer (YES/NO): NO